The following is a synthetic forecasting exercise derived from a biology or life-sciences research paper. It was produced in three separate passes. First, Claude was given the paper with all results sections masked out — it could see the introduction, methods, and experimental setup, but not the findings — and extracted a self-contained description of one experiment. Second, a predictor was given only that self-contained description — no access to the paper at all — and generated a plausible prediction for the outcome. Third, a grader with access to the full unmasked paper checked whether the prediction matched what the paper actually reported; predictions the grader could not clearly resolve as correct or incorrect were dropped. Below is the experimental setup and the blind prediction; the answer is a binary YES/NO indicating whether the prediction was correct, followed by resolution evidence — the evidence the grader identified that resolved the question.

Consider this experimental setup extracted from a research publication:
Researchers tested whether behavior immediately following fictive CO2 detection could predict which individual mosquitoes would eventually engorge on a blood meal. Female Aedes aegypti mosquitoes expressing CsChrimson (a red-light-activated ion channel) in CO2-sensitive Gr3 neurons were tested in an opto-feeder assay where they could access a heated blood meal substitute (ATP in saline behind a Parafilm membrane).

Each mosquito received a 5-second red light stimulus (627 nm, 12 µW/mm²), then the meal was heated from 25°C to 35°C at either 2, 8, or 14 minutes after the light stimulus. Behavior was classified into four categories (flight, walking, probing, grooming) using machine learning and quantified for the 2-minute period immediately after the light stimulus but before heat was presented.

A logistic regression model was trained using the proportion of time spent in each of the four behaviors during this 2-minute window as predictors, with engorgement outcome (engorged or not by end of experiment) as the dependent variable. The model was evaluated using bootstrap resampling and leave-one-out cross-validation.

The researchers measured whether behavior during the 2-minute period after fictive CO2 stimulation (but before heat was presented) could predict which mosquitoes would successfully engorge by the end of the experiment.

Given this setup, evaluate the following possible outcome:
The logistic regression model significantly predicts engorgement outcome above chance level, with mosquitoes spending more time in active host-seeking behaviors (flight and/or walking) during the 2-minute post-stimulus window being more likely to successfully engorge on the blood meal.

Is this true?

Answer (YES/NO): NO